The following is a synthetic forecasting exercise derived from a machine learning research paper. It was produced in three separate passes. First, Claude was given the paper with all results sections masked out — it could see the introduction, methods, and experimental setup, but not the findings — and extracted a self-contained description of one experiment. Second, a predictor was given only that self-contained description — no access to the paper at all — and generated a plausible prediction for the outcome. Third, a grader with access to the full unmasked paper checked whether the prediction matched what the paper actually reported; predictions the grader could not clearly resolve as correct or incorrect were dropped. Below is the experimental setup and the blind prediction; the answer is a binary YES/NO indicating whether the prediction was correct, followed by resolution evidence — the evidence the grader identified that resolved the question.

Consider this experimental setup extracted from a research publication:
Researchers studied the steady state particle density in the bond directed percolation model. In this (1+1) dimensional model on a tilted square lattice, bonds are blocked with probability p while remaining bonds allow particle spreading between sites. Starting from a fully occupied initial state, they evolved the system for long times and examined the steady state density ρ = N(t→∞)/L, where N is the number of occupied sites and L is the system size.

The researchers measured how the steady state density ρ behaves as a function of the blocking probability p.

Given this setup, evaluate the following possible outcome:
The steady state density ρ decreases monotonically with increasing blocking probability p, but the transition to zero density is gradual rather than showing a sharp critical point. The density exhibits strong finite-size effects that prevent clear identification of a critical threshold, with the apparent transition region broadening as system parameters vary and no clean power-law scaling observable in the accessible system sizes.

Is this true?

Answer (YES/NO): NO